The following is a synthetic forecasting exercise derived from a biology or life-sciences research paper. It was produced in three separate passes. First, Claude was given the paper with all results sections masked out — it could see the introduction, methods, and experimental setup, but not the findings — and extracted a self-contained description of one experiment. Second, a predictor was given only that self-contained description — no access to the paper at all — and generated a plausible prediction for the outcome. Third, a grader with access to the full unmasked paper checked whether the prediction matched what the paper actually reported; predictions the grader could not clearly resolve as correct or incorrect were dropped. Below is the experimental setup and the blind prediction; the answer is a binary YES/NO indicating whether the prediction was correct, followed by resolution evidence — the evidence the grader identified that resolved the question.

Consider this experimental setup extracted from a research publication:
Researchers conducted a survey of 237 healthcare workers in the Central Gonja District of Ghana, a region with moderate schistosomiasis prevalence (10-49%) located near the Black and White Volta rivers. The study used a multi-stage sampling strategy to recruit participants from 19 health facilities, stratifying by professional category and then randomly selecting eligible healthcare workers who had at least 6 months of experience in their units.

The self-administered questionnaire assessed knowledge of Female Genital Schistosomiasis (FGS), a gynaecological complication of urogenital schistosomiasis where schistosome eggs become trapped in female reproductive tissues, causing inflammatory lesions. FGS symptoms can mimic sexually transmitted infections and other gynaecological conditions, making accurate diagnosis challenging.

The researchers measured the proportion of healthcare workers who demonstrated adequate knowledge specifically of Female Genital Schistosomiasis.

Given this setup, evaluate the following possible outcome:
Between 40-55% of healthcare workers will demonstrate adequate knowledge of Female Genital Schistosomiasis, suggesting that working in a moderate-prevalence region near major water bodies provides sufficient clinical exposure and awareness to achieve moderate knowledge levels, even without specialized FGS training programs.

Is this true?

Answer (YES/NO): NO